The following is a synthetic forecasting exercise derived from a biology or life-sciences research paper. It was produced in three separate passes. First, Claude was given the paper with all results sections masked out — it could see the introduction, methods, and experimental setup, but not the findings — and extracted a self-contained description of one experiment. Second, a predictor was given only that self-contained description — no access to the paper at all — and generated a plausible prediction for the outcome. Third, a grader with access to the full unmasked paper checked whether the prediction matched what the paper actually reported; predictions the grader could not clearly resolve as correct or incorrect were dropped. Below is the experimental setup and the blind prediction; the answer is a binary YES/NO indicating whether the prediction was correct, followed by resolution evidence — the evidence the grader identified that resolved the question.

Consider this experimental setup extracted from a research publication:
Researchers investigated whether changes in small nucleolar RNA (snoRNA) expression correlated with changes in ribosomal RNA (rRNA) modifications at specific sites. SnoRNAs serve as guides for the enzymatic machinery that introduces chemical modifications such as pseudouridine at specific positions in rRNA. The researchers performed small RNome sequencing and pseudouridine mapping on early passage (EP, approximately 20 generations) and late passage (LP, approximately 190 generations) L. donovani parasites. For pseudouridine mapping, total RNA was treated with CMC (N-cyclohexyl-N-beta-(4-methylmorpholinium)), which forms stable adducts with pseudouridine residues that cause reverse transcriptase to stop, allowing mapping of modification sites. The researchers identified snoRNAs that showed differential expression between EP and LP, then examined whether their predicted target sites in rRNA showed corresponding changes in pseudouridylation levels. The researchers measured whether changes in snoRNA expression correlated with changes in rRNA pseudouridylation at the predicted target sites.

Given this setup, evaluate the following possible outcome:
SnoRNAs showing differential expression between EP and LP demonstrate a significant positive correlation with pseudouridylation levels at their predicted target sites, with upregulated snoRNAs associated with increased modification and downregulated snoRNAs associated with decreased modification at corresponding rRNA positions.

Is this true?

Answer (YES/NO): NO